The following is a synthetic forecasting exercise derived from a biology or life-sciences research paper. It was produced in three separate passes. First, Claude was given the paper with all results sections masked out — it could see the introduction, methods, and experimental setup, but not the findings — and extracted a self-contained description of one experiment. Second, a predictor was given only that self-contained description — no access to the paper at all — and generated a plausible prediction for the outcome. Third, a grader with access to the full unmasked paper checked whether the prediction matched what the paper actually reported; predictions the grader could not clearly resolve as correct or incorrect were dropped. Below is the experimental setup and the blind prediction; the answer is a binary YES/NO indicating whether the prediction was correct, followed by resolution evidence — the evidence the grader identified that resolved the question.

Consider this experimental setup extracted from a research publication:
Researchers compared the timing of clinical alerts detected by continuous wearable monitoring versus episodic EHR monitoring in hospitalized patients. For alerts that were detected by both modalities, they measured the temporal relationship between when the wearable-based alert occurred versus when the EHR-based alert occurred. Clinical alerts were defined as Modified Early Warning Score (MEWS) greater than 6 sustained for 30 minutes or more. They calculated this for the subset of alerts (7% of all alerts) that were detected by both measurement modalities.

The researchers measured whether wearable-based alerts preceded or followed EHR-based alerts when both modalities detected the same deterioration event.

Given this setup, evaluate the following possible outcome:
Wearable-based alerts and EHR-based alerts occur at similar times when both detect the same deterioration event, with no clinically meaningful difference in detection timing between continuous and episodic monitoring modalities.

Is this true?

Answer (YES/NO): NO